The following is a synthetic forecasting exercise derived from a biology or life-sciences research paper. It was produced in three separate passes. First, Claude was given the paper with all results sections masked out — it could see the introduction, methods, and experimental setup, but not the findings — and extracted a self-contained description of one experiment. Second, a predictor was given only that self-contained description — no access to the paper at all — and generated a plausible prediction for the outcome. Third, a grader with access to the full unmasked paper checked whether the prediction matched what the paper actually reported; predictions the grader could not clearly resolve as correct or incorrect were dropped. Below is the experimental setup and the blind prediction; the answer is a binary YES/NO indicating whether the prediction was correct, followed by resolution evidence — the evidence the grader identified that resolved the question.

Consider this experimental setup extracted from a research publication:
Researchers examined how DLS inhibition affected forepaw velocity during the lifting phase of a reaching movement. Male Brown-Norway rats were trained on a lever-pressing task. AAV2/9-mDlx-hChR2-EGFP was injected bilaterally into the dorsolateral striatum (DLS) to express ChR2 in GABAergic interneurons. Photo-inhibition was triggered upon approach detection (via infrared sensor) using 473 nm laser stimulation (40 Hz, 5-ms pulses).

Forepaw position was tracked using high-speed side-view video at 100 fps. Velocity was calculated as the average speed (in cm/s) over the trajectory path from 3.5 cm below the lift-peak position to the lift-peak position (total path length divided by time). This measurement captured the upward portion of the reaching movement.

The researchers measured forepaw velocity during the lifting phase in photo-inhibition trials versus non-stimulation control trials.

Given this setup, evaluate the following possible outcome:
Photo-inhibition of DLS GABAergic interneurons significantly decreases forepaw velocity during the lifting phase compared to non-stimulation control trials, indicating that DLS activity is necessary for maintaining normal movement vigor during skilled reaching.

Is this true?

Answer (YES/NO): NO